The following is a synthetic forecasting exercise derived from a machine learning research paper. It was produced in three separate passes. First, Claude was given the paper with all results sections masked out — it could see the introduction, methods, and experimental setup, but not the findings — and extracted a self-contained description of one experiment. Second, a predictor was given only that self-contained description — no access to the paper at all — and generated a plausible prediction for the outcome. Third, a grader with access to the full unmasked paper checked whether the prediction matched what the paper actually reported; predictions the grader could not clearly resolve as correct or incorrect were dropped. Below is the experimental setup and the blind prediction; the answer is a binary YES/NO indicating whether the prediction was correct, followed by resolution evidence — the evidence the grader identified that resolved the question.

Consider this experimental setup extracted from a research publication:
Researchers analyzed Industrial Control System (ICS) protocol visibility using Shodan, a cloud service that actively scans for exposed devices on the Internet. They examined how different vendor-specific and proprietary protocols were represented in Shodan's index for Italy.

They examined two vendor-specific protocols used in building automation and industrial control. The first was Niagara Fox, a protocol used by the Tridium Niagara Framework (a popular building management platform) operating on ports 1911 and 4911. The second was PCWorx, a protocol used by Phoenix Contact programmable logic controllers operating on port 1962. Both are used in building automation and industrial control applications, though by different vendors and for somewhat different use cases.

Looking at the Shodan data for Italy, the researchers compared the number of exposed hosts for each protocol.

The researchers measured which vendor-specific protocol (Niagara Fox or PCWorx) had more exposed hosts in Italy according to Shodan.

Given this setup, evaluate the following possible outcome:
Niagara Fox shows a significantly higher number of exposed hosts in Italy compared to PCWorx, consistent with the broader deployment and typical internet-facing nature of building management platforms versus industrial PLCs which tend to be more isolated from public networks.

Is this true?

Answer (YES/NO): YES